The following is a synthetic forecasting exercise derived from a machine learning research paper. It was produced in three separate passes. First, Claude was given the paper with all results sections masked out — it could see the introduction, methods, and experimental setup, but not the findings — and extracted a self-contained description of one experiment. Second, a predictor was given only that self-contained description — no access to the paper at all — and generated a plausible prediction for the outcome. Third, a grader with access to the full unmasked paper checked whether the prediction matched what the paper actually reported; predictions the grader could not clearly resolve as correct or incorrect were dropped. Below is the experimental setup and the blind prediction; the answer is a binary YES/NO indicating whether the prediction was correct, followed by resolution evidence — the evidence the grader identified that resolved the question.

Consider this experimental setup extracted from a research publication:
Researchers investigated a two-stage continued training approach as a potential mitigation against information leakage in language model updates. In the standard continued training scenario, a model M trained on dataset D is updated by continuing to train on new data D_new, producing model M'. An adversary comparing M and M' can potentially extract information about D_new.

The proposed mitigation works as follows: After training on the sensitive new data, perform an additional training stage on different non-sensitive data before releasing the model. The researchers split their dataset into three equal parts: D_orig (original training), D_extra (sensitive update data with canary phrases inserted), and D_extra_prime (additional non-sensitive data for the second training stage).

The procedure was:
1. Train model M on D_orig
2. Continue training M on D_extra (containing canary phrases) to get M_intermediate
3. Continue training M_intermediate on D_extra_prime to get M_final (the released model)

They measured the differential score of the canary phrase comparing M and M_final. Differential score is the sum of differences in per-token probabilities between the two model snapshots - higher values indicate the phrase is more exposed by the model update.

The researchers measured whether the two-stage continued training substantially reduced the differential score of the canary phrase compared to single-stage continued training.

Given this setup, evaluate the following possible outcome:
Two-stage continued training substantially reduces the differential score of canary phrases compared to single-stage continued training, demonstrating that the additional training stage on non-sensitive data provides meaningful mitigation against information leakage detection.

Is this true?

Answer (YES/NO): YES